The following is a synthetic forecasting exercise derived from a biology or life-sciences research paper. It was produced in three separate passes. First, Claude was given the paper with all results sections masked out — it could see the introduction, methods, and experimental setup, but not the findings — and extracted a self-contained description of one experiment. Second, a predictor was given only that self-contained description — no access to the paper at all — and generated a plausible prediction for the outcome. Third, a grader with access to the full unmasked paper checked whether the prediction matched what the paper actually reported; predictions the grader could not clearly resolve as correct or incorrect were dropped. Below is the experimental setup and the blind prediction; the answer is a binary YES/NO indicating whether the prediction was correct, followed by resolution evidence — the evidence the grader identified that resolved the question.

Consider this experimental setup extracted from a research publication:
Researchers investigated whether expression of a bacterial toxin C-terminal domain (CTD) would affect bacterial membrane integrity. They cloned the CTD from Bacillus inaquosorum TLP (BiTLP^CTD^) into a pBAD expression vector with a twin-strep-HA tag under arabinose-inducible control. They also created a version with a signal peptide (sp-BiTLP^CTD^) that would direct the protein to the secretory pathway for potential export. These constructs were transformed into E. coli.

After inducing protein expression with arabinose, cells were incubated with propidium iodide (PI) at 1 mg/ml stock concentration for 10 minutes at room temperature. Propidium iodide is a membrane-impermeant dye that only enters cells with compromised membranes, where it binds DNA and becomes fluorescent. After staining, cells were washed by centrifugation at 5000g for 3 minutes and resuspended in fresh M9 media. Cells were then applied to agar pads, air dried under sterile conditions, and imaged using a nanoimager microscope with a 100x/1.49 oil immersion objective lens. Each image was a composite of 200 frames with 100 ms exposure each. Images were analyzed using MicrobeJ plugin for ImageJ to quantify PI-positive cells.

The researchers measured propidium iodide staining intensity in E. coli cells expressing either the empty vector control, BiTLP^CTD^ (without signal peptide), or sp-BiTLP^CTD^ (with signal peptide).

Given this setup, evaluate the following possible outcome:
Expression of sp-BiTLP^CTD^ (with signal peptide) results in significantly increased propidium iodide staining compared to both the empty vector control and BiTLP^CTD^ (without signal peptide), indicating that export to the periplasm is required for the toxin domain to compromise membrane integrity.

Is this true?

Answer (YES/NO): YES